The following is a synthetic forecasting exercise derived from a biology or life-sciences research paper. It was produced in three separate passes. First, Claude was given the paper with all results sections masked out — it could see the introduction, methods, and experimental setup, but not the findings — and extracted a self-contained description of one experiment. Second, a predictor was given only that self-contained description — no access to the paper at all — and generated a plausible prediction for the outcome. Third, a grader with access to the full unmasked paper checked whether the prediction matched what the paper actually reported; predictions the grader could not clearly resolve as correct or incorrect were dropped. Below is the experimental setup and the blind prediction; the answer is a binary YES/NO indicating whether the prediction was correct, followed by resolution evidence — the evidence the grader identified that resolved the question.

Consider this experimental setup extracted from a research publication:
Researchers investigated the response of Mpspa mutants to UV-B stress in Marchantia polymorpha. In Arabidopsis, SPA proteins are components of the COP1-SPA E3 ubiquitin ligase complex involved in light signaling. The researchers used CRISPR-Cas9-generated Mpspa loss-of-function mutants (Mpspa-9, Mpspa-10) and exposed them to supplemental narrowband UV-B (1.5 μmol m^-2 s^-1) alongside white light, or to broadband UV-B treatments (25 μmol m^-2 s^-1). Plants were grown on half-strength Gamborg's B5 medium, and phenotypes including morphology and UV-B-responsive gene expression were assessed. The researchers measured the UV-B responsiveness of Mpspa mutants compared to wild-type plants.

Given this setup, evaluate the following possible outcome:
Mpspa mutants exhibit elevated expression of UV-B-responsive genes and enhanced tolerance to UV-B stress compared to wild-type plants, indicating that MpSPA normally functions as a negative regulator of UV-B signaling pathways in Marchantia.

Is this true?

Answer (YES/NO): YES